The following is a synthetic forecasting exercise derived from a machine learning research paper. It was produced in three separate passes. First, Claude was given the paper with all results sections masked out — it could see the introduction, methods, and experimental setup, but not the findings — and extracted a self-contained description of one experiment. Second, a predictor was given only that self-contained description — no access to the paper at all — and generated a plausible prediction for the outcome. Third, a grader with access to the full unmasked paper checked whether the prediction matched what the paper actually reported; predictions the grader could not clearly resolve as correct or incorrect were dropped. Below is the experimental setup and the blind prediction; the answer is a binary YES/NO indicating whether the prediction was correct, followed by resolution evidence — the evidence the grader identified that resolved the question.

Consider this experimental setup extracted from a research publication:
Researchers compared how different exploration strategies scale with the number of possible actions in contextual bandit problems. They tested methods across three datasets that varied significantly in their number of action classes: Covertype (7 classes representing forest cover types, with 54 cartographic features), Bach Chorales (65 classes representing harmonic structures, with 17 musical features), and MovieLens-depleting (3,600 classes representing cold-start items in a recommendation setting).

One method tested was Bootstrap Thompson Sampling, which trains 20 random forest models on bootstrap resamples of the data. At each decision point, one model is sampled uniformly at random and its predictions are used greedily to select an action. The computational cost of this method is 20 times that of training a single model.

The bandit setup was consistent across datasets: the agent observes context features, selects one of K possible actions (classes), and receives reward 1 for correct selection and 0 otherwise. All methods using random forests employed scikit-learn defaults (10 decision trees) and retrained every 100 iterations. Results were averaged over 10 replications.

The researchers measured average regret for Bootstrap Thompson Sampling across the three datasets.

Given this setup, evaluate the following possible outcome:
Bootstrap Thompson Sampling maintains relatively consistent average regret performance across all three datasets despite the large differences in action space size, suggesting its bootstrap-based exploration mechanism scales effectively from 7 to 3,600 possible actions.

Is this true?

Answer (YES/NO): NO